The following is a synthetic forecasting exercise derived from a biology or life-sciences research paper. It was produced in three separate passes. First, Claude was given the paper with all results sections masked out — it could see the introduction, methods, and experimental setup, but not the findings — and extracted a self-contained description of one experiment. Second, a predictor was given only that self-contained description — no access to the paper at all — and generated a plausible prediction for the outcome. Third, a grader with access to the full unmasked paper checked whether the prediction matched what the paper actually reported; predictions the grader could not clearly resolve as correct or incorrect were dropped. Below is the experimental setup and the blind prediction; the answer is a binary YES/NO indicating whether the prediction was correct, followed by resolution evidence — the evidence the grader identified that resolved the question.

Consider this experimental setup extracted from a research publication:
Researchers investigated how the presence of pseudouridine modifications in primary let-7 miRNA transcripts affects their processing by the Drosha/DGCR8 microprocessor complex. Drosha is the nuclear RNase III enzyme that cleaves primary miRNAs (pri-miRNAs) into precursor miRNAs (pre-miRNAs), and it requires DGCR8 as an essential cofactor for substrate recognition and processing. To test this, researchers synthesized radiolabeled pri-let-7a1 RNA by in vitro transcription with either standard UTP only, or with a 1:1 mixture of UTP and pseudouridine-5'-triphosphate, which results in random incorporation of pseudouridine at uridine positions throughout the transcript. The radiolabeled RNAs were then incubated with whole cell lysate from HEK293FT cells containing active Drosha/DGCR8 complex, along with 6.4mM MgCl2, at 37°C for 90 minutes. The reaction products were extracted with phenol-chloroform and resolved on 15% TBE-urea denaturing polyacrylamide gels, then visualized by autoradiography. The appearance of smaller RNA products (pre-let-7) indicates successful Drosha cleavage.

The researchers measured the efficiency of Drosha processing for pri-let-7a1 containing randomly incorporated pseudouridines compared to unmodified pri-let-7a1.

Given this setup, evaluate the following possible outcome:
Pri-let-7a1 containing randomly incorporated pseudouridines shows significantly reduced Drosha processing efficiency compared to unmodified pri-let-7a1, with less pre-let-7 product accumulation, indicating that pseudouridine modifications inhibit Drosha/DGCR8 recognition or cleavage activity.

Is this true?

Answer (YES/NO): NO